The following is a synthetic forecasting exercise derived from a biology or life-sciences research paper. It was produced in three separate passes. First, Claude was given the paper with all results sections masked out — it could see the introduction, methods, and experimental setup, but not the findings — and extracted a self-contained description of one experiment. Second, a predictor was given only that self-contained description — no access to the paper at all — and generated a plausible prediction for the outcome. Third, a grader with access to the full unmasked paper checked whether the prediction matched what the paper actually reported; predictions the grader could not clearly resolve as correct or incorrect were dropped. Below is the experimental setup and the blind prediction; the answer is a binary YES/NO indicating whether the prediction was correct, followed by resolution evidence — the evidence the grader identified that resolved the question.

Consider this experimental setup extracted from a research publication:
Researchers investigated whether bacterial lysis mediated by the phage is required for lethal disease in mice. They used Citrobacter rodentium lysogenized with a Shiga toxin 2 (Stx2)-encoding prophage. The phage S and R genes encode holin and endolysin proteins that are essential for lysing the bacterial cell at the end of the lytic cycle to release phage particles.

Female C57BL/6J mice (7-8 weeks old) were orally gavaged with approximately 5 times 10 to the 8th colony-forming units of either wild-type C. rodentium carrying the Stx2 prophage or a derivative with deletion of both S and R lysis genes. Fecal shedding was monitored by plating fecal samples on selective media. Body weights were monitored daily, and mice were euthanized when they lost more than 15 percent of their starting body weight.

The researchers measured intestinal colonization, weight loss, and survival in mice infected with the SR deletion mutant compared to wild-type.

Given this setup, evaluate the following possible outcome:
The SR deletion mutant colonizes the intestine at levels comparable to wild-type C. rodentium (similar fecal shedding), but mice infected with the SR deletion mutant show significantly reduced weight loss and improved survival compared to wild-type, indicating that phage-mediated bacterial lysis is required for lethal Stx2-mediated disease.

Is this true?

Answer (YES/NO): NO